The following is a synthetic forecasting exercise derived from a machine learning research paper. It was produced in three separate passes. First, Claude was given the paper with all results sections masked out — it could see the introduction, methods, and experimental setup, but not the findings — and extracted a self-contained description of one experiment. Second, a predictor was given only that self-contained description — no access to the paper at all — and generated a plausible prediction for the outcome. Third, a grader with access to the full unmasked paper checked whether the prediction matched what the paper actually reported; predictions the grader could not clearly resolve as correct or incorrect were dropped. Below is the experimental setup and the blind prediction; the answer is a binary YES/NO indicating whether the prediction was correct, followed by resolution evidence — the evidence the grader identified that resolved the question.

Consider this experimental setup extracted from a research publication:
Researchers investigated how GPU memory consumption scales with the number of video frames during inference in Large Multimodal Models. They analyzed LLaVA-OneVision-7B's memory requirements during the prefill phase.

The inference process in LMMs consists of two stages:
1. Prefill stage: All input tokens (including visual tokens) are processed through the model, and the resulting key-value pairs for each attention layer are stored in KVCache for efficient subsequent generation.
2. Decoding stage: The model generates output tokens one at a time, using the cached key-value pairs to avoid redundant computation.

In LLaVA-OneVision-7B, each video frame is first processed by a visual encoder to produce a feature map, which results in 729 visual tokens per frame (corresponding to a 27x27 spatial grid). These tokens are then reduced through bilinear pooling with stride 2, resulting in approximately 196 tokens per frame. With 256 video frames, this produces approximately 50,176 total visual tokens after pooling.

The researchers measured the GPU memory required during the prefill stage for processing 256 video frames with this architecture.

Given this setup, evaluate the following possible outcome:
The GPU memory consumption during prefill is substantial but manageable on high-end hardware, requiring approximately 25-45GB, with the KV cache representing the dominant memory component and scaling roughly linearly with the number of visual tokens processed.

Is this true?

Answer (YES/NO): NO